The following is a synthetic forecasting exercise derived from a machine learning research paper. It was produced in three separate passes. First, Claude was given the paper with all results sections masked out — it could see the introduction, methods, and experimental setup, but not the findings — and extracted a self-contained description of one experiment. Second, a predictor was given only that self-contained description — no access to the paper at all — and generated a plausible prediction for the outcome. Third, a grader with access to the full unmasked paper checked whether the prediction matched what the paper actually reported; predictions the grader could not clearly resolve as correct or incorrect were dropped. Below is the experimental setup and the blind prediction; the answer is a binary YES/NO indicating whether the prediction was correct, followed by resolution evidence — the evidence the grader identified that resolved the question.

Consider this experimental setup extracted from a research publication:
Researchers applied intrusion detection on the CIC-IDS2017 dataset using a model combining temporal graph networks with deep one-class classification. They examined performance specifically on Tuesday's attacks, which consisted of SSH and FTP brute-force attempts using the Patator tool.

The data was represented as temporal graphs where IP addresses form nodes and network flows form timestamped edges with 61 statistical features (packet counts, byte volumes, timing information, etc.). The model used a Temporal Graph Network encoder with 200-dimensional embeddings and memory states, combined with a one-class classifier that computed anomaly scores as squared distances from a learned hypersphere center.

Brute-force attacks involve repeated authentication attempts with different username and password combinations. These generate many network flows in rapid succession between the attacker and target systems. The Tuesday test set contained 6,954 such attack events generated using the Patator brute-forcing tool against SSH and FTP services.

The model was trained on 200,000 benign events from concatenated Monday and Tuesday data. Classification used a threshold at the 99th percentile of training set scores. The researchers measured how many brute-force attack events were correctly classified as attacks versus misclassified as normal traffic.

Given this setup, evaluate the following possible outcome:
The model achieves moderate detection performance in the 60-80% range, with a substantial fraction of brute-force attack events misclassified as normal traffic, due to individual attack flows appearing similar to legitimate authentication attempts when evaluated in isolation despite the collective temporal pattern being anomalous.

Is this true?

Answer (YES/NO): NO